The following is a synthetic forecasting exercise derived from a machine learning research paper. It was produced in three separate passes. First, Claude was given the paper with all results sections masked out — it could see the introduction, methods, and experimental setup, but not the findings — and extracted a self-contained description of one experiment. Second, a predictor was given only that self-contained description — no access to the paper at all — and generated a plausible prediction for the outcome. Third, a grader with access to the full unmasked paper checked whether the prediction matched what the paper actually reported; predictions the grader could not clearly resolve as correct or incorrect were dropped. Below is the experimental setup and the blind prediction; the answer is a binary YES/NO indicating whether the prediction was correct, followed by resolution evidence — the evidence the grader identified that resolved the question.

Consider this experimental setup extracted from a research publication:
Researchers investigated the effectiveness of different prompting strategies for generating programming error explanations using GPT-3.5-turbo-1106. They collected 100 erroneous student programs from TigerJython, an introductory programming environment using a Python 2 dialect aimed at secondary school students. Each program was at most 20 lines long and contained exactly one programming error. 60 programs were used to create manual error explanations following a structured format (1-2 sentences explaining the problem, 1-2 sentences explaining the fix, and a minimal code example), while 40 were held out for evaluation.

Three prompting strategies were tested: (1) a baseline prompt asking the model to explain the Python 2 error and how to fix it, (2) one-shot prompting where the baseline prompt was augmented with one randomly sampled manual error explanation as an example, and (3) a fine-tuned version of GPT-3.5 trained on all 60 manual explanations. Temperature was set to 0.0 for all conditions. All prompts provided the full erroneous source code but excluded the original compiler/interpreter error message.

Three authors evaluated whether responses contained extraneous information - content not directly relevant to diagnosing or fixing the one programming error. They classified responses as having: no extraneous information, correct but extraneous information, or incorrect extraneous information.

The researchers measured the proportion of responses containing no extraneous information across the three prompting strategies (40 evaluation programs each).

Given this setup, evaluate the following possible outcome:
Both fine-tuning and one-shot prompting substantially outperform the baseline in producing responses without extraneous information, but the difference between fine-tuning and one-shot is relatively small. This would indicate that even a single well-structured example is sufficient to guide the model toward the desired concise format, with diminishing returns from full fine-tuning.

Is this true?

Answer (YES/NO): NO